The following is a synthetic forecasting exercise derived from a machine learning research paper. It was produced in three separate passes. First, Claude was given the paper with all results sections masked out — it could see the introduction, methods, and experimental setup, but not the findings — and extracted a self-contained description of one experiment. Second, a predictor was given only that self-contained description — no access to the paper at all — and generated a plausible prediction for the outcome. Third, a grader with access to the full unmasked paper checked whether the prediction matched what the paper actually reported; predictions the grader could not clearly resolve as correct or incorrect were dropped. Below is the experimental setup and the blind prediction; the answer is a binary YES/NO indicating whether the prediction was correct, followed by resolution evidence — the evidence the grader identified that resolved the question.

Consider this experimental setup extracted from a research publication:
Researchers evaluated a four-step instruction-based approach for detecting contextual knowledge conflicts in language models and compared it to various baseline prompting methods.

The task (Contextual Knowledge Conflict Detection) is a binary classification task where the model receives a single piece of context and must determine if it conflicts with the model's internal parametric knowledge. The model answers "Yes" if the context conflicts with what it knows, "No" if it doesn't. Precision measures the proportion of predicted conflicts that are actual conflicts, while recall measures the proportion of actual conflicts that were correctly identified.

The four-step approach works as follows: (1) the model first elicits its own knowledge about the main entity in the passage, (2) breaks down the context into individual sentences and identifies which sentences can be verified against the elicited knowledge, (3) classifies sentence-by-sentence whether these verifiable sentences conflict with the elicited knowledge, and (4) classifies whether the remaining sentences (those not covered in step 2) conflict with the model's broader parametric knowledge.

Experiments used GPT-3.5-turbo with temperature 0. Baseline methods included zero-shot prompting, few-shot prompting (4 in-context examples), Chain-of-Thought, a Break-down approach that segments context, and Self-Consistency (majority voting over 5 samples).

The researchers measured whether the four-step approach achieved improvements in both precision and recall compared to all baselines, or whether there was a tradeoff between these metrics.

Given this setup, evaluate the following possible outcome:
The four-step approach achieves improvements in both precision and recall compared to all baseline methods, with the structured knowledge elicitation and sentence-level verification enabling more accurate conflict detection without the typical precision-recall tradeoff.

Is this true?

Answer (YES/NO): NO